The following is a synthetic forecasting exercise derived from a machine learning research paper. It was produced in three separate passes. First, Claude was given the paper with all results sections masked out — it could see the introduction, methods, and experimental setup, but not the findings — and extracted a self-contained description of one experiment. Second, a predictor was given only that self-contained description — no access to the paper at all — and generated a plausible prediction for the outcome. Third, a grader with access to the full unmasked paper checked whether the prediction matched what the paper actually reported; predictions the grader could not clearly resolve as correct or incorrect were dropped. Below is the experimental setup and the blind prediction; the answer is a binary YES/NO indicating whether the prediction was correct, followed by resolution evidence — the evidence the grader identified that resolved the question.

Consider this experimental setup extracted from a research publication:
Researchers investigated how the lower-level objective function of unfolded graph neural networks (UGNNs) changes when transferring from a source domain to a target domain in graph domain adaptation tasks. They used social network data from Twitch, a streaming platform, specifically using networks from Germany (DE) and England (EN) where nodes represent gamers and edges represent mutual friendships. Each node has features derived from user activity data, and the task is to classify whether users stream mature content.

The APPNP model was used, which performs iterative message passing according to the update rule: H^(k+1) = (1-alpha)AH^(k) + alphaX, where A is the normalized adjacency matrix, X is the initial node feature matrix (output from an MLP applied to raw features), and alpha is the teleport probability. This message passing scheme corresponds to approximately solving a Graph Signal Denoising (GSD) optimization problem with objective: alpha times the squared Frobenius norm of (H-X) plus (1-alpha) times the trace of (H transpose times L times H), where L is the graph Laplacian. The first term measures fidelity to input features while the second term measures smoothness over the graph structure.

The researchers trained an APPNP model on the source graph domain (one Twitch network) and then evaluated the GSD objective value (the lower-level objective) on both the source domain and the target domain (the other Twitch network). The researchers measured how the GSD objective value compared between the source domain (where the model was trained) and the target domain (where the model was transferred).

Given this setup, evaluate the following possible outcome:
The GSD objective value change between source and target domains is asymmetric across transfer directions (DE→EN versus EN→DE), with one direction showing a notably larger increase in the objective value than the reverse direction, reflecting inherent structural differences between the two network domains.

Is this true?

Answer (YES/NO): YES